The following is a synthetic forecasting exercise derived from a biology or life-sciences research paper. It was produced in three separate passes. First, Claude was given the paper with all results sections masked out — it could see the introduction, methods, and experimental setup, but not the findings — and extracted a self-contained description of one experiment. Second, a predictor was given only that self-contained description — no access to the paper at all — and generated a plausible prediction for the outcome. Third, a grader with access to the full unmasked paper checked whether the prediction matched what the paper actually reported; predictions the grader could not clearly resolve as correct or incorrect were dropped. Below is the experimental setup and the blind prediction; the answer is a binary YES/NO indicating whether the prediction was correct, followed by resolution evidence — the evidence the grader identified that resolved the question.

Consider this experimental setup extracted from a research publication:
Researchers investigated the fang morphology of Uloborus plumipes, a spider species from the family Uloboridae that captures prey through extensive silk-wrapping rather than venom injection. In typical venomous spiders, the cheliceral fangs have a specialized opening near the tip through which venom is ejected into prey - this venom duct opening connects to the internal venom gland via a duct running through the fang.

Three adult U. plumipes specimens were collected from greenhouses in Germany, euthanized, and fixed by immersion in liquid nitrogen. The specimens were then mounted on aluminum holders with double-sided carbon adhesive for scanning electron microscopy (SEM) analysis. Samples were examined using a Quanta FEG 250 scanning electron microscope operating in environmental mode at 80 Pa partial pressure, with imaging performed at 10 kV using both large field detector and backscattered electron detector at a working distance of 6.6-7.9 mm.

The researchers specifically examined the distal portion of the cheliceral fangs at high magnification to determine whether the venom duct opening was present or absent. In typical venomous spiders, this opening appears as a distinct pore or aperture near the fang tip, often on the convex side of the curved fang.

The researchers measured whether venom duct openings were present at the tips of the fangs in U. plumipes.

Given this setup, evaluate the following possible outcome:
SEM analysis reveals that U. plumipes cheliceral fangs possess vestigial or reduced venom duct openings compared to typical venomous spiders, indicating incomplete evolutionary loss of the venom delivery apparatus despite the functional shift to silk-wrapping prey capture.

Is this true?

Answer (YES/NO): NO